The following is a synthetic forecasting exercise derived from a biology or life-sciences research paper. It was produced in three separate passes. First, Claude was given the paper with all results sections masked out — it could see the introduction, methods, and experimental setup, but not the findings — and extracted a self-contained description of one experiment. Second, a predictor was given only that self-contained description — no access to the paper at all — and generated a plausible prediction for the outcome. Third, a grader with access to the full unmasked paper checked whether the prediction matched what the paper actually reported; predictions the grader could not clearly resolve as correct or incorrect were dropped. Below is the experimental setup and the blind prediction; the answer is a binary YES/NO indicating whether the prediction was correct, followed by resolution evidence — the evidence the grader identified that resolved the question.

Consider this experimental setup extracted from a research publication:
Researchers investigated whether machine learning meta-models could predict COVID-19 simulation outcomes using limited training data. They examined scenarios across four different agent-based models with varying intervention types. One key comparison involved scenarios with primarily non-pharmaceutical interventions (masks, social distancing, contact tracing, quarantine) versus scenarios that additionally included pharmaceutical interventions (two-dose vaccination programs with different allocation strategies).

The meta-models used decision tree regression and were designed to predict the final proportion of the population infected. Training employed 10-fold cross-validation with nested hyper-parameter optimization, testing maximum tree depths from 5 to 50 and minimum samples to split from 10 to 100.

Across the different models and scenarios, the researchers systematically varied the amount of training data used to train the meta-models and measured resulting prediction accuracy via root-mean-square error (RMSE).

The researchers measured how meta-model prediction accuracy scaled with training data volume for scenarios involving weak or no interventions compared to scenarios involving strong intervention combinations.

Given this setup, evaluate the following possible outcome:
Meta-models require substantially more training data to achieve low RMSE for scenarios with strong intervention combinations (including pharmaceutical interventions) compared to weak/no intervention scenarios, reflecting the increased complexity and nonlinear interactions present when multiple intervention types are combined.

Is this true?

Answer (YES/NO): YES